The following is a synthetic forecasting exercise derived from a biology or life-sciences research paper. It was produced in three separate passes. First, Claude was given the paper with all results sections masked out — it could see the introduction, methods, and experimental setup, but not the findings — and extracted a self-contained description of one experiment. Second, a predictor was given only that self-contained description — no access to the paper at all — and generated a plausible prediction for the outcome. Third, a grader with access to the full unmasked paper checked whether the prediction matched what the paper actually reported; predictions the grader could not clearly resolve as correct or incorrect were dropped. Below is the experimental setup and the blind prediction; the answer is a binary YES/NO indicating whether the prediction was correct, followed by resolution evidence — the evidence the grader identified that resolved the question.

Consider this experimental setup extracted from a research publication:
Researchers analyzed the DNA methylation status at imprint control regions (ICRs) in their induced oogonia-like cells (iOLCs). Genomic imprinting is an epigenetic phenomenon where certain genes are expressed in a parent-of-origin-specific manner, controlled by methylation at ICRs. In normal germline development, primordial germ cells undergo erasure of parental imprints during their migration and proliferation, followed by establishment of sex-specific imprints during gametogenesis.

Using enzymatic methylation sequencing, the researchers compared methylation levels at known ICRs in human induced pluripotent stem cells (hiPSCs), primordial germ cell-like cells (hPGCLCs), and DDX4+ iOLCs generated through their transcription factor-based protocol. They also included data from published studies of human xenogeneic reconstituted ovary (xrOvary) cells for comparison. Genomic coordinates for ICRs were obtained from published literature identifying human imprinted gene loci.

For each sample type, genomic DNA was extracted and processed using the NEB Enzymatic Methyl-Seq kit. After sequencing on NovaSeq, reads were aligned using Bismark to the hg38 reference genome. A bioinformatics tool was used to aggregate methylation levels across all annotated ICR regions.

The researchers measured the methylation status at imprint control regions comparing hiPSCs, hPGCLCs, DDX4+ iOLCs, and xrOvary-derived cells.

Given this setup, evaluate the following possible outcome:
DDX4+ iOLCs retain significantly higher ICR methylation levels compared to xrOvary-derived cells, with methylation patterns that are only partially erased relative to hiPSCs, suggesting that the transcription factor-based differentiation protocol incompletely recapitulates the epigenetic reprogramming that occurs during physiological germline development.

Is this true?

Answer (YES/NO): NO